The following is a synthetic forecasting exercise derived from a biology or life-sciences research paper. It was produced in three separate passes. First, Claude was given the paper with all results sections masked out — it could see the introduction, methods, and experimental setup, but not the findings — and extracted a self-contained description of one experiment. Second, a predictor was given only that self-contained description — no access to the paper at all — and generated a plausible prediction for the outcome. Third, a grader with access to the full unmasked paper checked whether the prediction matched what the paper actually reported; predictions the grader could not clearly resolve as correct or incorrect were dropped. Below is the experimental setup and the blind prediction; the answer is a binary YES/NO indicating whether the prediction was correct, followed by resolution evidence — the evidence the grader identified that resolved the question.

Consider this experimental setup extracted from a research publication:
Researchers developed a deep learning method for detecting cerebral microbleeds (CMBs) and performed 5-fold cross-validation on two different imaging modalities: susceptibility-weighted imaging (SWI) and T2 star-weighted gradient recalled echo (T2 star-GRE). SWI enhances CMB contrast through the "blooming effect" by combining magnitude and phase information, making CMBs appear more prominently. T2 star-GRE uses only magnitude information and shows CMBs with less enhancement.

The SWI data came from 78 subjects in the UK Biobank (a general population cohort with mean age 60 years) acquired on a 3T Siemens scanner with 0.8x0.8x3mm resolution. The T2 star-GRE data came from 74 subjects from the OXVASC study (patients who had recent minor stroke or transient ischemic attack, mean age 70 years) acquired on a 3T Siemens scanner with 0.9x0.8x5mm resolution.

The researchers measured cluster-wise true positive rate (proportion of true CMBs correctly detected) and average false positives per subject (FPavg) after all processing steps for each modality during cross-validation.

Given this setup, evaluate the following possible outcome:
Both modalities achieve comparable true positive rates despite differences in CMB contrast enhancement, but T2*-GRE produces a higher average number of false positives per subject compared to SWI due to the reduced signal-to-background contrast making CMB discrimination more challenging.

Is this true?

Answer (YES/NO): NO